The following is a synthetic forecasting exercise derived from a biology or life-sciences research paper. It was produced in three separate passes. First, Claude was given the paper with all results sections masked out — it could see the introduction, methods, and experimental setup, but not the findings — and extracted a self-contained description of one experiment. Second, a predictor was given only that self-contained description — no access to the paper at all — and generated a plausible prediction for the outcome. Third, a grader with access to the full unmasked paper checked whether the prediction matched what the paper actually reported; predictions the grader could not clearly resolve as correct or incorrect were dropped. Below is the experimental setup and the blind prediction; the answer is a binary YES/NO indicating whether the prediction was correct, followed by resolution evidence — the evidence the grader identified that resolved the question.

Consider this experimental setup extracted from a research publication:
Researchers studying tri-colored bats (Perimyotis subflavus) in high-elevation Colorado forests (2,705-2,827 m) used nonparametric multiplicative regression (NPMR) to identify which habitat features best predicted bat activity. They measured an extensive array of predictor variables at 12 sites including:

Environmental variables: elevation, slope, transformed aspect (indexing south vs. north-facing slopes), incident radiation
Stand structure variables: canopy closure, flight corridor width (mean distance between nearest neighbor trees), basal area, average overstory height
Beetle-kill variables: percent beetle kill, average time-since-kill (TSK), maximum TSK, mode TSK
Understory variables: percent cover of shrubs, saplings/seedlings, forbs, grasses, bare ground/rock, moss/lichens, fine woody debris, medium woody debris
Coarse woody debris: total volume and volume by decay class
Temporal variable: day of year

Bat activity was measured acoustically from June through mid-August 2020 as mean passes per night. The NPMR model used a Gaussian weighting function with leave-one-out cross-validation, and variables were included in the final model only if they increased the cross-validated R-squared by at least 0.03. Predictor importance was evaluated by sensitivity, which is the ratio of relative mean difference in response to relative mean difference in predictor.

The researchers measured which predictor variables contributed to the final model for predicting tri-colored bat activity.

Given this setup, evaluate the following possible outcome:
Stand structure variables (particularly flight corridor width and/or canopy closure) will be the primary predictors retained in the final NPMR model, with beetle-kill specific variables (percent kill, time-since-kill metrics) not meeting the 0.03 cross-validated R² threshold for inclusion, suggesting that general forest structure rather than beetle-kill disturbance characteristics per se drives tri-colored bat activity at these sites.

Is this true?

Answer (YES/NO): NO